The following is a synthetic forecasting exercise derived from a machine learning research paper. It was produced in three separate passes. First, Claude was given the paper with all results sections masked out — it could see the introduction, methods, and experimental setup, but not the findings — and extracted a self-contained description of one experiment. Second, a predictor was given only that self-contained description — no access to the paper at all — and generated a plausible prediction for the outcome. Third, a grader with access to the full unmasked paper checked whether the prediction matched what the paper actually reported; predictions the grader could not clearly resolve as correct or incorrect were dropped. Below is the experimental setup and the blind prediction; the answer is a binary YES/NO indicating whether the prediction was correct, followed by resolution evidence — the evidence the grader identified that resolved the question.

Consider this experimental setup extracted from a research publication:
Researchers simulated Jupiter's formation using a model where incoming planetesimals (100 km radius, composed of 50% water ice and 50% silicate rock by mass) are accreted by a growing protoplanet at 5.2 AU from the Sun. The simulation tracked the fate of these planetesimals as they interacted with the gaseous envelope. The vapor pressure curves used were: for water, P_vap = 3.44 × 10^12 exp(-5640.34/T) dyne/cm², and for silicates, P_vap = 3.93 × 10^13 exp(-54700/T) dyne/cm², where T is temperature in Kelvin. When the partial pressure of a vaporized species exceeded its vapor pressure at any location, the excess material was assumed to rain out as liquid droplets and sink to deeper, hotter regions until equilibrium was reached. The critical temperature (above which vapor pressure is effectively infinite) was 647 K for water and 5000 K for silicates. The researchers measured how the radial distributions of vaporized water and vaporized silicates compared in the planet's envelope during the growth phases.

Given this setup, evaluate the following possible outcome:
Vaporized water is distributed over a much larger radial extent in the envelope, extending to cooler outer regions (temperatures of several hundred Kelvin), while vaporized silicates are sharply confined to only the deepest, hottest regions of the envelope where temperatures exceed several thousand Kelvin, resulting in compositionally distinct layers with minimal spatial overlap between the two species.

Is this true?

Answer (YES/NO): YES